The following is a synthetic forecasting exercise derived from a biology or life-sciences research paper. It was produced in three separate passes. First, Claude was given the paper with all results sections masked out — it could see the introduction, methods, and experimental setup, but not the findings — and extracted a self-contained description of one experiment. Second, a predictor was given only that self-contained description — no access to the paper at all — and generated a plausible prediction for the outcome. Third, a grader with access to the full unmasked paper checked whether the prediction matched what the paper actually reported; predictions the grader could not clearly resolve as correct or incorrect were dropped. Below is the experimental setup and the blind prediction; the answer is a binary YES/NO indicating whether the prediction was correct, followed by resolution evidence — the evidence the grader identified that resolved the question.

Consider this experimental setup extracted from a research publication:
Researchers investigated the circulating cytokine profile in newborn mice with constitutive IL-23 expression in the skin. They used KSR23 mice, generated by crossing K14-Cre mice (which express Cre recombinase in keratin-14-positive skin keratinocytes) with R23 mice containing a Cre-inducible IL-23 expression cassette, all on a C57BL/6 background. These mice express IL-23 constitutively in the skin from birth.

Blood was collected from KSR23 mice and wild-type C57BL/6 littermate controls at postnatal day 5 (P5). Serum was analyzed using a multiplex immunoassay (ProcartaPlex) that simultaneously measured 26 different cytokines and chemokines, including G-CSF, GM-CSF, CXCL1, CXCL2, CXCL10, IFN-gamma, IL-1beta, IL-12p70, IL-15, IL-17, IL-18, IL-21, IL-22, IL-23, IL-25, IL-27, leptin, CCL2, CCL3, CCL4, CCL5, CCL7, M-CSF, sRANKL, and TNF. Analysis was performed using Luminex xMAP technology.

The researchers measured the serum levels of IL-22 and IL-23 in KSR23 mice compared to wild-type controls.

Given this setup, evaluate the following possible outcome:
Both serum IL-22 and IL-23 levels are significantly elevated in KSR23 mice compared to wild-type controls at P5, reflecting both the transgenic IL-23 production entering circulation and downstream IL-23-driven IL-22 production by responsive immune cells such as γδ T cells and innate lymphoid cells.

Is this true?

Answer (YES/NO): YES